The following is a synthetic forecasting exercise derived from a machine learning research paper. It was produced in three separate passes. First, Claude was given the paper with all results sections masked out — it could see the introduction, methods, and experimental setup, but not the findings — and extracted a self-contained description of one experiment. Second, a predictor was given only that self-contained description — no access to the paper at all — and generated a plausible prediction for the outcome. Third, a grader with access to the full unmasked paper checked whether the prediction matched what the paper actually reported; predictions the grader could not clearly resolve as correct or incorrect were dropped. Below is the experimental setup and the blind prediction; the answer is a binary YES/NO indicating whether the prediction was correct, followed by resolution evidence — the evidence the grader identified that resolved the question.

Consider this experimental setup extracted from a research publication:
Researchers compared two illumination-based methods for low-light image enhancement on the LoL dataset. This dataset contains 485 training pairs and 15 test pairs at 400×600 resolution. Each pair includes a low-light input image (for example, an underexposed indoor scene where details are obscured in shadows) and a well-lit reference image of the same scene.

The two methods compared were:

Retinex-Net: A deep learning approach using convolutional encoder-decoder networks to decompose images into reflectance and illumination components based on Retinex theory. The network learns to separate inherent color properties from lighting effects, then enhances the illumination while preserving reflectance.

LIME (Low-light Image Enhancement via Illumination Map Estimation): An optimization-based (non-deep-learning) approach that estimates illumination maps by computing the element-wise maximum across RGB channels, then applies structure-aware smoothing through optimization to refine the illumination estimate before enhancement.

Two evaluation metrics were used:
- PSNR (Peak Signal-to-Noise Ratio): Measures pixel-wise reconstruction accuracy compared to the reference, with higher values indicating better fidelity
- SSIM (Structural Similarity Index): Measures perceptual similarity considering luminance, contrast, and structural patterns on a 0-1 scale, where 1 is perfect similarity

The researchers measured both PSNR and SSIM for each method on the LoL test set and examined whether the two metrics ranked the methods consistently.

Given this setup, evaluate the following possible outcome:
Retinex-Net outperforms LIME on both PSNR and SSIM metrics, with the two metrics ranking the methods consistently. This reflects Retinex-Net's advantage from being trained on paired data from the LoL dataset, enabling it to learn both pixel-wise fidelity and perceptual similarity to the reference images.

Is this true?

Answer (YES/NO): NO